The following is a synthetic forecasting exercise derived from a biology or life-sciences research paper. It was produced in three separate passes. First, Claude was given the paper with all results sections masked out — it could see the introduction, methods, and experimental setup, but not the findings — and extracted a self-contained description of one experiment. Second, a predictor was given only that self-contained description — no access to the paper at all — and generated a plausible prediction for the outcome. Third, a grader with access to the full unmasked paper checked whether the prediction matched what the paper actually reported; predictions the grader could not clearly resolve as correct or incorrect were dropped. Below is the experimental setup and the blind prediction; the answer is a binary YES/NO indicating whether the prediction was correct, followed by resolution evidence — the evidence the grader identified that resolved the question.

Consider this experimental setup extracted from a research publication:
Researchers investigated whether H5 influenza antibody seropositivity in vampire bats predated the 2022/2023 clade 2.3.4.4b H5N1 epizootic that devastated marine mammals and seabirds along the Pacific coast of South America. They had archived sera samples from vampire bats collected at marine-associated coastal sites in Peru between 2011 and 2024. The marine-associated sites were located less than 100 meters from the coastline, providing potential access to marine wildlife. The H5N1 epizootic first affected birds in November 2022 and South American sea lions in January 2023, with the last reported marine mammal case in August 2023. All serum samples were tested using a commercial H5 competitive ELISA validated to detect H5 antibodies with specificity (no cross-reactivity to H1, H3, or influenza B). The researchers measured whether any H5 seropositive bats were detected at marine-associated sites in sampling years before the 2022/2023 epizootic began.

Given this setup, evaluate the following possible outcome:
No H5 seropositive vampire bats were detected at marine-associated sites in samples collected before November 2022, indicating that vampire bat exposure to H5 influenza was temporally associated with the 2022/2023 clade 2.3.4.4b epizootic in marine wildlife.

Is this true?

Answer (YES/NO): NO